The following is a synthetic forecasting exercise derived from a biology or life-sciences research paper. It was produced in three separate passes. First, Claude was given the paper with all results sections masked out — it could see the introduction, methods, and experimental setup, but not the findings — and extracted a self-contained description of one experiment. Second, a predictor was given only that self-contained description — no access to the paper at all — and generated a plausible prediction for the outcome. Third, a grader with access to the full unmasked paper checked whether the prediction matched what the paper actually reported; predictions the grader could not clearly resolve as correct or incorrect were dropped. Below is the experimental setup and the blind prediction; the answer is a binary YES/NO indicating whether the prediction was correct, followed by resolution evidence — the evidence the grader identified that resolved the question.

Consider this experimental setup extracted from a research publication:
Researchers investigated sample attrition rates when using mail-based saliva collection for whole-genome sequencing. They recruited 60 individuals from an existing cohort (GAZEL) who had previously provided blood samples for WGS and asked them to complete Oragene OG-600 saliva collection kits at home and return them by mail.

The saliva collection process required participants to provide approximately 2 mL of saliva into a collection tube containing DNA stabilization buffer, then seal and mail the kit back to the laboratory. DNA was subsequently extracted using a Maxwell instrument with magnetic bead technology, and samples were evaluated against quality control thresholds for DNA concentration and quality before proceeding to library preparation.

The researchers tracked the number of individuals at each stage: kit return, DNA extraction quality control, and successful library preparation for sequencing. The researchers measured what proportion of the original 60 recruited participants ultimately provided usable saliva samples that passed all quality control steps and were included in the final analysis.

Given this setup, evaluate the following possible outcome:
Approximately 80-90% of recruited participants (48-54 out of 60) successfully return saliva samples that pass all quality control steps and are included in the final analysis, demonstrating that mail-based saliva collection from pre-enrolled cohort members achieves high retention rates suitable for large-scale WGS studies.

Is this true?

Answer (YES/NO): NO